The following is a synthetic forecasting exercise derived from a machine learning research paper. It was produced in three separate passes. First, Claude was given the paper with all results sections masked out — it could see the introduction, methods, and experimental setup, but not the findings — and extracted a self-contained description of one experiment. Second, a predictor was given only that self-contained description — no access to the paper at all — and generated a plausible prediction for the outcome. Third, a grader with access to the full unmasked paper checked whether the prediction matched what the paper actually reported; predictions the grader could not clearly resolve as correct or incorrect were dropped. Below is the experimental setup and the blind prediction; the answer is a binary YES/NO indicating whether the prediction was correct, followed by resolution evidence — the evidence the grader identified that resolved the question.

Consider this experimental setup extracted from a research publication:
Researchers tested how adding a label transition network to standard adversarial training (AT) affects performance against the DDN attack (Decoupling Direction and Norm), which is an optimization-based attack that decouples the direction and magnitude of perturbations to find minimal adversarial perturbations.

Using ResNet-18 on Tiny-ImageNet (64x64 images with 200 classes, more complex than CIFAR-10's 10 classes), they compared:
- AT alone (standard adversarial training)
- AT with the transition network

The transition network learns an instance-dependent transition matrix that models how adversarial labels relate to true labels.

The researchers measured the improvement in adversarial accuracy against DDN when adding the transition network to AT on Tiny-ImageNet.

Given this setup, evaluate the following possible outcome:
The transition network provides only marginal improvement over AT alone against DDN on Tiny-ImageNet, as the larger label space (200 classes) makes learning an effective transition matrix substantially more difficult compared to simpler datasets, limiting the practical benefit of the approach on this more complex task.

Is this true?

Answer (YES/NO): NO